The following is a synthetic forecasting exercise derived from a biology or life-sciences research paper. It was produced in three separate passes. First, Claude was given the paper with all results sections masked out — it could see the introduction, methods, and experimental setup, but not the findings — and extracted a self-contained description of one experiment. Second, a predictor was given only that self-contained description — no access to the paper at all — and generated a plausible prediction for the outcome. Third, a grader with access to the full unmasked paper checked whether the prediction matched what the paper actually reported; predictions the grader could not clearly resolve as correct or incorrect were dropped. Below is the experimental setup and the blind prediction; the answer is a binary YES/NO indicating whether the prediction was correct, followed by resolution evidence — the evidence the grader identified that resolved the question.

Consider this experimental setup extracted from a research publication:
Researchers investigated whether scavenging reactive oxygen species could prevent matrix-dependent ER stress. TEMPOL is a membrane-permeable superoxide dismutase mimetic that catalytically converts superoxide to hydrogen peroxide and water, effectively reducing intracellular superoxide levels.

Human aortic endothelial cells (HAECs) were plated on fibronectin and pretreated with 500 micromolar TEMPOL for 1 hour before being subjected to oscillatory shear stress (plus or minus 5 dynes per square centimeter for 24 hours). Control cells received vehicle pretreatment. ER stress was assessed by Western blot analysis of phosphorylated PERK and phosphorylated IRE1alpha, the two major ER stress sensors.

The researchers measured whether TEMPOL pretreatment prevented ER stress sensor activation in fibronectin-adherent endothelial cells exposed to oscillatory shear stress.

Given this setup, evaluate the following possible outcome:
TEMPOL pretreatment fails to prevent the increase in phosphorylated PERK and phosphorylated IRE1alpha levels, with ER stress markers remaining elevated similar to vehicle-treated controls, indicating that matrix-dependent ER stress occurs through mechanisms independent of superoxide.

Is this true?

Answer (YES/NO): YES